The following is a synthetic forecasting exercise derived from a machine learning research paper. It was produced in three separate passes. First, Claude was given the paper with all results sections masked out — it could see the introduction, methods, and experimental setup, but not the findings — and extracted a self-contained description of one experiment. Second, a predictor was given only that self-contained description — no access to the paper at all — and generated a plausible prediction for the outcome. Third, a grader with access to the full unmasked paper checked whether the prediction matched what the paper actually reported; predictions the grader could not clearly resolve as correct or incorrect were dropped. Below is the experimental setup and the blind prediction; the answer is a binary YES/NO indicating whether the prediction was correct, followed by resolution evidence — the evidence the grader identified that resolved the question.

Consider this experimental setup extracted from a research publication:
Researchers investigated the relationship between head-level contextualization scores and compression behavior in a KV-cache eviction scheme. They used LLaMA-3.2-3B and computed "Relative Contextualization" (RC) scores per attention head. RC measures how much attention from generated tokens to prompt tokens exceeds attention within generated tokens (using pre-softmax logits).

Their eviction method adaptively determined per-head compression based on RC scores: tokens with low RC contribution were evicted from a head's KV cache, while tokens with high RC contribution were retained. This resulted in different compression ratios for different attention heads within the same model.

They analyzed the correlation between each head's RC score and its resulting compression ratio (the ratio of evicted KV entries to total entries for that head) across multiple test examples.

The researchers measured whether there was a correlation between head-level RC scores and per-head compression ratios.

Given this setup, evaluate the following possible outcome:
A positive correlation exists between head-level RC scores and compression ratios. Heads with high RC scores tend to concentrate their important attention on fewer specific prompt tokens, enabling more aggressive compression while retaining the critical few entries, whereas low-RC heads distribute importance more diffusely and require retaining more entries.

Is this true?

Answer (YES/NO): NO